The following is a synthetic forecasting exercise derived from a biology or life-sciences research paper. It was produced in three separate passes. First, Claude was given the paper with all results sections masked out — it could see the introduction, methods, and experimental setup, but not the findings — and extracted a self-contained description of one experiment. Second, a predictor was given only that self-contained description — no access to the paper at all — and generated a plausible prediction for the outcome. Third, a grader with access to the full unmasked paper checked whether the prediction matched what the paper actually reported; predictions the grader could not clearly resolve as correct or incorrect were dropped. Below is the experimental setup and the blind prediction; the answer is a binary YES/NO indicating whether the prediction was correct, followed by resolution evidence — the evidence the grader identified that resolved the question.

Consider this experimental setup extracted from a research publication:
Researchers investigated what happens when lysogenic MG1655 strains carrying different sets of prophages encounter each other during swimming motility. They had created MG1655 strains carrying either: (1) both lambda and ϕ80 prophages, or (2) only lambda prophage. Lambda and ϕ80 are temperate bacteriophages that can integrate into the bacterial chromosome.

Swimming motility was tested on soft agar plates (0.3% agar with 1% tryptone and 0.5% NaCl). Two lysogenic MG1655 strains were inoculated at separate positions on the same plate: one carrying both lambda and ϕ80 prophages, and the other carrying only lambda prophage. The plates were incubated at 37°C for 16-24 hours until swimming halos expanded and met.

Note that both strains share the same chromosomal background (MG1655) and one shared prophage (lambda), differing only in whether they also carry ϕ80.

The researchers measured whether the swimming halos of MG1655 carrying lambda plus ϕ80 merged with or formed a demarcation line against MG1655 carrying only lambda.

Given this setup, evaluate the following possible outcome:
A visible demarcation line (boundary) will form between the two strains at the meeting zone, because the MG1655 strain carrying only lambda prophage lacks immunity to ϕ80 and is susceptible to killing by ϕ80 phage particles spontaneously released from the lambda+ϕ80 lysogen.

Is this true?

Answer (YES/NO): YES